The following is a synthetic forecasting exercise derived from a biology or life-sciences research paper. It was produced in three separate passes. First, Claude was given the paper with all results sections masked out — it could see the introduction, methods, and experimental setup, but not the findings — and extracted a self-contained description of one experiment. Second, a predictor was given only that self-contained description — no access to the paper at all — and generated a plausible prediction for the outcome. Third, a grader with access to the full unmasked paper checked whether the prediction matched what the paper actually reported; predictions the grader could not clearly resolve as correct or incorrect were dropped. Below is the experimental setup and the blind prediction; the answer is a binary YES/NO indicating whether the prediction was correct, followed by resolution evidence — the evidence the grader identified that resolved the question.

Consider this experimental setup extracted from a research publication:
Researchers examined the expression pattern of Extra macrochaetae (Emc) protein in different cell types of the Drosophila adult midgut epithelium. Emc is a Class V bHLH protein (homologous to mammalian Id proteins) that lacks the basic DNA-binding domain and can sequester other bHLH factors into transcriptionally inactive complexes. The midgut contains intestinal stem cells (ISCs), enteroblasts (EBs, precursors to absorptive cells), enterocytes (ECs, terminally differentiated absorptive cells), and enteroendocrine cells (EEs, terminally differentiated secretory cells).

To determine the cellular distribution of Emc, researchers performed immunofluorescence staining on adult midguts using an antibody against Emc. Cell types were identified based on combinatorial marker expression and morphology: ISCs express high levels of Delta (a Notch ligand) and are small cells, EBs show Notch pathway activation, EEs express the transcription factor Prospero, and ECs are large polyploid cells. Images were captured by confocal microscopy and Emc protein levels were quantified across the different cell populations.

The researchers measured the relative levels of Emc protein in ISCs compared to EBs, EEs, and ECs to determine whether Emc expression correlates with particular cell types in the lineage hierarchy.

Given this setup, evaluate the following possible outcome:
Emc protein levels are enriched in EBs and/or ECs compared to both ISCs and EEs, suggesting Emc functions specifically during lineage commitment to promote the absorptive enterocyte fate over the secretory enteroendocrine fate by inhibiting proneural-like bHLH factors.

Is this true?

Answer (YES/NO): YES